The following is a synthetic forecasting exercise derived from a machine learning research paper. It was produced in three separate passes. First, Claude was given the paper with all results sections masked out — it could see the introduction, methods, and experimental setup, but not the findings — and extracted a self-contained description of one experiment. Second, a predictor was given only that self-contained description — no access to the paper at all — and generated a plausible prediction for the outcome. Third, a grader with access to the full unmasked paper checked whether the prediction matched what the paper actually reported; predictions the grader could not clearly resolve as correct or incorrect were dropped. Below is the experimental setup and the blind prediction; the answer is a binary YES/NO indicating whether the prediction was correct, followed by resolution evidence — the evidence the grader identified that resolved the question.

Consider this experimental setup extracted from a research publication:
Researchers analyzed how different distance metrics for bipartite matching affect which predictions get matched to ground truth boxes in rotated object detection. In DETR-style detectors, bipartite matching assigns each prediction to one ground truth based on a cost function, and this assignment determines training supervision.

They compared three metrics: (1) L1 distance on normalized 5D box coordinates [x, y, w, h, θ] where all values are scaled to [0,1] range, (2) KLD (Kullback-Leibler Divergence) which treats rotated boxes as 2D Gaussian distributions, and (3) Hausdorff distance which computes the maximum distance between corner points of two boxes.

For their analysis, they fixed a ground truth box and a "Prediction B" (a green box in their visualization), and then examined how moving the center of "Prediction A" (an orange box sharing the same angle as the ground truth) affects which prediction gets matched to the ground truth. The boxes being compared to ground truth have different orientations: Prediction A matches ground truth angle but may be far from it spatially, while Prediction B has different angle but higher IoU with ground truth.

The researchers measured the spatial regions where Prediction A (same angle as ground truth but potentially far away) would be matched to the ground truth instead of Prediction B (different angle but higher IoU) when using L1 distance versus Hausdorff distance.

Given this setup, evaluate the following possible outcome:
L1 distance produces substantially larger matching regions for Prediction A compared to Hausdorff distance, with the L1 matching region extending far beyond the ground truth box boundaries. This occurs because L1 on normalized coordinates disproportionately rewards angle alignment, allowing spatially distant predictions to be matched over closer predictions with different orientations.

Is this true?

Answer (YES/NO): YES